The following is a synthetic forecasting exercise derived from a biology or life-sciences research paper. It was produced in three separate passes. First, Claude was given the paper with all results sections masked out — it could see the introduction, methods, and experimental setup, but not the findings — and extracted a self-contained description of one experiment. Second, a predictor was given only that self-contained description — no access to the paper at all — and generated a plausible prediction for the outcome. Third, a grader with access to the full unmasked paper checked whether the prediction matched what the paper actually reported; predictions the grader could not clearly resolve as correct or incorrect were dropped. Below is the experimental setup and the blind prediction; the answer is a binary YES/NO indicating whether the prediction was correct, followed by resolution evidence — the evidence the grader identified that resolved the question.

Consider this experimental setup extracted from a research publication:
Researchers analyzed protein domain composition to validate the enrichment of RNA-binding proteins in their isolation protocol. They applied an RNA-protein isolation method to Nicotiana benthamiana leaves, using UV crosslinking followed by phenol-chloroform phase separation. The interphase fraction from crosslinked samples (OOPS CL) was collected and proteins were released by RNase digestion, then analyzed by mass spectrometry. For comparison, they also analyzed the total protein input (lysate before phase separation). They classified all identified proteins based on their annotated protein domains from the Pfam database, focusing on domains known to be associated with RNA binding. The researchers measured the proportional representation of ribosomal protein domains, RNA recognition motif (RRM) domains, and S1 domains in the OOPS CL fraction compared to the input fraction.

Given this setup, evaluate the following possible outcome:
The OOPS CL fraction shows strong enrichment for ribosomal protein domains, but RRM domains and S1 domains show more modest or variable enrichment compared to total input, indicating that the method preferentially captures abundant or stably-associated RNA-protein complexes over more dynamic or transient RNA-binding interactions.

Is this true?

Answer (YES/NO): NO